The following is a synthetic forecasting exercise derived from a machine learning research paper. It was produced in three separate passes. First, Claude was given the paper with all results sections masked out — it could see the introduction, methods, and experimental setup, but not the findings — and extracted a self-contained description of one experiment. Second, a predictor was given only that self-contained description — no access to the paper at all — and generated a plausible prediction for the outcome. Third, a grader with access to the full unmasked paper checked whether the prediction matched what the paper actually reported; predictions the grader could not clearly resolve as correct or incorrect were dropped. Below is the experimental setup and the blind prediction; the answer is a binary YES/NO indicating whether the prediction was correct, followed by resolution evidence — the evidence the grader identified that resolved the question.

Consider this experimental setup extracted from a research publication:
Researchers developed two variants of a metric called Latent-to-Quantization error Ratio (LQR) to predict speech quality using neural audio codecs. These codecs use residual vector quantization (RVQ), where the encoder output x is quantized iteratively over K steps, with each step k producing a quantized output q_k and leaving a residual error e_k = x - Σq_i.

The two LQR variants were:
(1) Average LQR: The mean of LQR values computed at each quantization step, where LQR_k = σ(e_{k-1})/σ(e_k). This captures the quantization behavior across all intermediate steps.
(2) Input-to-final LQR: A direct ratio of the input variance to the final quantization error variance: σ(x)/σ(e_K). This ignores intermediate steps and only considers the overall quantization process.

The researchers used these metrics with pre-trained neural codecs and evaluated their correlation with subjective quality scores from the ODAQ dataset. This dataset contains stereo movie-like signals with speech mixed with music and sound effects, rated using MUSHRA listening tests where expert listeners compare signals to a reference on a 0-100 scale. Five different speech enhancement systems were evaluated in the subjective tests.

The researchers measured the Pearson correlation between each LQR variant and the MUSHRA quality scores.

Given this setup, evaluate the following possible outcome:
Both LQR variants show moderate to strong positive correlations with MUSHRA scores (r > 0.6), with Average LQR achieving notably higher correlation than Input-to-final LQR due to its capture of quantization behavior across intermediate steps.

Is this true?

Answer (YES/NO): NO